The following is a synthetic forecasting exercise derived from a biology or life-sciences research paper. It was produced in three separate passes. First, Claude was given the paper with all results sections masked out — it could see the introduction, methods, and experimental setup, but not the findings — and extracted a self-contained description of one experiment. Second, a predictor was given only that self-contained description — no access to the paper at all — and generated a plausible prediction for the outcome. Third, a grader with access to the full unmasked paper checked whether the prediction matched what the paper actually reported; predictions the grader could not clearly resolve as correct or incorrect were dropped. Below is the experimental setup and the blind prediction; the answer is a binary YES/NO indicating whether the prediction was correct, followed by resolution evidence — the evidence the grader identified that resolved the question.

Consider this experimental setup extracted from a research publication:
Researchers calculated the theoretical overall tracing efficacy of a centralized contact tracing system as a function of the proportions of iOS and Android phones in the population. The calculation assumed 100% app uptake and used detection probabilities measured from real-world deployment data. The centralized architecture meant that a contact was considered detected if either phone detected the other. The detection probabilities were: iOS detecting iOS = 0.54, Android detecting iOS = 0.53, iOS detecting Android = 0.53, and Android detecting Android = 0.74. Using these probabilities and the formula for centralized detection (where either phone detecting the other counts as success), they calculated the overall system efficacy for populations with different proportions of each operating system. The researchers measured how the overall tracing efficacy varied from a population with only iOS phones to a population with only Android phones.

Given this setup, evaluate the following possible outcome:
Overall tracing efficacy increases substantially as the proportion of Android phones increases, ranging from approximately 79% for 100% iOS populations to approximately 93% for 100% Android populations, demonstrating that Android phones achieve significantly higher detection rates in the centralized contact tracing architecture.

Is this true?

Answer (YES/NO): YES